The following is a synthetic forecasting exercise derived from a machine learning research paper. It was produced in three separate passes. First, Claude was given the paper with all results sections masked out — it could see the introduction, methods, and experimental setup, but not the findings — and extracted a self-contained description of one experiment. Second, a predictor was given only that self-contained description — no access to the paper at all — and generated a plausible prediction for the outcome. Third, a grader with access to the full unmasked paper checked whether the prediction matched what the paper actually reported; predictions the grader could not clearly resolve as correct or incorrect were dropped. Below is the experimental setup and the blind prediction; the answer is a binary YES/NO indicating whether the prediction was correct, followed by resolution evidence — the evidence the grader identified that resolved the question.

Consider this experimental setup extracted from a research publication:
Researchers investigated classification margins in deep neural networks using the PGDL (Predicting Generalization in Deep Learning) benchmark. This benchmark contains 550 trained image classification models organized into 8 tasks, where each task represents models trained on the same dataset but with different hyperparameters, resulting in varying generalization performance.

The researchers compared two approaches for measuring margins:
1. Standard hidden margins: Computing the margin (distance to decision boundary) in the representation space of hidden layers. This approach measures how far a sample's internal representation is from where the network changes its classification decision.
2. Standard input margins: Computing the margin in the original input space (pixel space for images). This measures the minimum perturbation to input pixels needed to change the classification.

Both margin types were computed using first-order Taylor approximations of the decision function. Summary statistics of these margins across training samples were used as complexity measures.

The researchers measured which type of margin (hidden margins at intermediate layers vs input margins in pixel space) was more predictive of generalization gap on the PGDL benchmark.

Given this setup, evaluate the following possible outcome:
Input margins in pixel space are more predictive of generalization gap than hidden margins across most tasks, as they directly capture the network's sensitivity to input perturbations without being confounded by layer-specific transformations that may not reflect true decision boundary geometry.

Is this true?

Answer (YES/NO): NO